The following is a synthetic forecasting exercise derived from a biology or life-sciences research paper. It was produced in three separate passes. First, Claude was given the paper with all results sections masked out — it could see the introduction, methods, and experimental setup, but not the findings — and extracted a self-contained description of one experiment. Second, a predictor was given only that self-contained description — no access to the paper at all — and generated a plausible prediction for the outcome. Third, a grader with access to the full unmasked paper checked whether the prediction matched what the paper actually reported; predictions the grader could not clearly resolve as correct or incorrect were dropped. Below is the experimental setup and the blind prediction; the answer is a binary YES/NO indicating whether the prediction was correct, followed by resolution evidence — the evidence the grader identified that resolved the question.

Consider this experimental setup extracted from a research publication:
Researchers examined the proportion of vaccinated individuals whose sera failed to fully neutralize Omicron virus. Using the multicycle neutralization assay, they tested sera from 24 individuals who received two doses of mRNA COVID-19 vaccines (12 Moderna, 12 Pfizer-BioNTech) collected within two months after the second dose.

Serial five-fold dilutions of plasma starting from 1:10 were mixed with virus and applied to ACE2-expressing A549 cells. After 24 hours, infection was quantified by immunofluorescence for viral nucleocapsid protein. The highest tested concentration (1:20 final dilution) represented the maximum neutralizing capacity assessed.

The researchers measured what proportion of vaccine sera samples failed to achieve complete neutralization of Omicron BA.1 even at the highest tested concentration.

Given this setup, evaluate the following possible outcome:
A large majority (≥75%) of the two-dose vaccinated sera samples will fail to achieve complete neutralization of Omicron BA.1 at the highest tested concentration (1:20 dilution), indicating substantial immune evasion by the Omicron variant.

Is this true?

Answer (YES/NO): YES